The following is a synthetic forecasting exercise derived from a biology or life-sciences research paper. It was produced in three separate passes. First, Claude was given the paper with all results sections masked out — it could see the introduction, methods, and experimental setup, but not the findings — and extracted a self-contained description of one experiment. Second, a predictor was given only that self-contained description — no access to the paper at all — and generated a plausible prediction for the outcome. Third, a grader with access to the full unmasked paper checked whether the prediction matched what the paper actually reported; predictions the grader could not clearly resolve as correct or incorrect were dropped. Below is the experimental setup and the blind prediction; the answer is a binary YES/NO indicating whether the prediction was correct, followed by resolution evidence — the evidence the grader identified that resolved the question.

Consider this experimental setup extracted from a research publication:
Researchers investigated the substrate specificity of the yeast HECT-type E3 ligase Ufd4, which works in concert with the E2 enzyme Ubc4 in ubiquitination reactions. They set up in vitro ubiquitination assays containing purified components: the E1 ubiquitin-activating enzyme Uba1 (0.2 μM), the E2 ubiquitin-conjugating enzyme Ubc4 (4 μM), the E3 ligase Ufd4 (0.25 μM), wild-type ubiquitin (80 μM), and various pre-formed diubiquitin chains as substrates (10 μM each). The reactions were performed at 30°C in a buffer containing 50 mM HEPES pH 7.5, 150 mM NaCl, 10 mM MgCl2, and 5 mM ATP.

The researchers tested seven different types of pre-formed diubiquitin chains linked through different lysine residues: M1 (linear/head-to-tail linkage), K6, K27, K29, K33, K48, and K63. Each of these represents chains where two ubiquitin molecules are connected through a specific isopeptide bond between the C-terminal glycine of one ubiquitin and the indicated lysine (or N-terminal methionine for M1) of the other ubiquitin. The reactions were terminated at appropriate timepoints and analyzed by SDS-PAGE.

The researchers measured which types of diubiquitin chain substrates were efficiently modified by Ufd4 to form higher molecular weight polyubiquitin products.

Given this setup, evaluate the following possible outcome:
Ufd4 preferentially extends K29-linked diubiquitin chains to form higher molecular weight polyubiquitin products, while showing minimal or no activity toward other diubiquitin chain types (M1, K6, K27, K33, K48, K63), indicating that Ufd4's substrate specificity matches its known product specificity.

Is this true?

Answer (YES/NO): NO